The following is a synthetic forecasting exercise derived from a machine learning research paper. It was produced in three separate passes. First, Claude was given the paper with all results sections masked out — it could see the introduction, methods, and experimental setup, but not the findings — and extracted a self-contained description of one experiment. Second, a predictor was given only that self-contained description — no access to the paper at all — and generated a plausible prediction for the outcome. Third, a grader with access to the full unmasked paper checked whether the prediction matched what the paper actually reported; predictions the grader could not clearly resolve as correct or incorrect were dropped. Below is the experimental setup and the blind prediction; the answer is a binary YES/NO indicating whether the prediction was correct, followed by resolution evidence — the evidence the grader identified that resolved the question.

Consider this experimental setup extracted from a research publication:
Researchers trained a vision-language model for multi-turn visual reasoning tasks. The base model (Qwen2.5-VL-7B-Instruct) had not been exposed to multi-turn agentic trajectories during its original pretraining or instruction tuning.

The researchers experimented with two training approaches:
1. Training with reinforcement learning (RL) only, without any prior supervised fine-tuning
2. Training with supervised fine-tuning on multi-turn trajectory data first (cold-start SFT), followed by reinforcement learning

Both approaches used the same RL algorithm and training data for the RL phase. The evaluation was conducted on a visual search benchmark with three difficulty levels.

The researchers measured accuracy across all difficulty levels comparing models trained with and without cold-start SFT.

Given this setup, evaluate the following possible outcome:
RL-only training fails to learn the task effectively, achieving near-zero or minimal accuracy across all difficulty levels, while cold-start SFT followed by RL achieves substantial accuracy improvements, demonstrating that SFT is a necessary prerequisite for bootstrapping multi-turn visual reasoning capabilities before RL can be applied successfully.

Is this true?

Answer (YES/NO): NO